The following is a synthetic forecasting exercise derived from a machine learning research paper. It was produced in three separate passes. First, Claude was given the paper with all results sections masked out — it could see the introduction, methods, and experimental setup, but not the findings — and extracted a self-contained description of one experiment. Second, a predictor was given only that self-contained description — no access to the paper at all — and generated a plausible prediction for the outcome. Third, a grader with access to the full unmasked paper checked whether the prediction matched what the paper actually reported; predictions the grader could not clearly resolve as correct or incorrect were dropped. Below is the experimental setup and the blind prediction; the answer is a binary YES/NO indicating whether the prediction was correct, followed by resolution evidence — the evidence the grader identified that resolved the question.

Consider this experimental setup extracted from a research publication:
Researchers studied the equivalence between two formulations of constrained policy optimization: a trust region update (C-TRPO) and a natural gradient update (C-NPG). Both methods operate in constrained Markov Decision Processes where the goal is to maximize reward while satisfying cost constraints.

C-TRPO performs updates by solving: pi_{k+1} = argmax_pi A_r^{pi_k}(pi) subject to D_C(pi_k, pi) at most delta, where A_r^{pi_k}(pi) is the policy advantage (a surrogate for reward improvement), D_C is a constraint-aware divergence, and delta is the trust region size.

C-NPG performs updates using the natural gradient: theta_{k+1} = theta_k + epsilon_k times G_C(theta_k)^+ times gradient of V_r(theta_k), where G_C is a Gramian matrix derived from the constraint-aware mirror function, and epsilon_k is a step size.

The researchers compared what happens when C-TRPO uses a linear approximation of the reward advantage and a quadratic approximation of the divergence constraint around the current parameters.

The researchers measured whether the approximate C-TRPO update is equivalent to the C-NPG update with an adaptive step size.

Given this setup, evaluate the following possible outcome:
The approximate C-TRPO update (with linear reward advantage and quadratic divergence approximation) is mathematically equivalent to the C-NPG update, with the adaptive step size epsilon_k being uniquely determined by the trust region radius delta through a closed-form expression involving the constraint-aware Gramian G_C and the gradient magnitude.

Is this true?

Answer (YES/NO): YES